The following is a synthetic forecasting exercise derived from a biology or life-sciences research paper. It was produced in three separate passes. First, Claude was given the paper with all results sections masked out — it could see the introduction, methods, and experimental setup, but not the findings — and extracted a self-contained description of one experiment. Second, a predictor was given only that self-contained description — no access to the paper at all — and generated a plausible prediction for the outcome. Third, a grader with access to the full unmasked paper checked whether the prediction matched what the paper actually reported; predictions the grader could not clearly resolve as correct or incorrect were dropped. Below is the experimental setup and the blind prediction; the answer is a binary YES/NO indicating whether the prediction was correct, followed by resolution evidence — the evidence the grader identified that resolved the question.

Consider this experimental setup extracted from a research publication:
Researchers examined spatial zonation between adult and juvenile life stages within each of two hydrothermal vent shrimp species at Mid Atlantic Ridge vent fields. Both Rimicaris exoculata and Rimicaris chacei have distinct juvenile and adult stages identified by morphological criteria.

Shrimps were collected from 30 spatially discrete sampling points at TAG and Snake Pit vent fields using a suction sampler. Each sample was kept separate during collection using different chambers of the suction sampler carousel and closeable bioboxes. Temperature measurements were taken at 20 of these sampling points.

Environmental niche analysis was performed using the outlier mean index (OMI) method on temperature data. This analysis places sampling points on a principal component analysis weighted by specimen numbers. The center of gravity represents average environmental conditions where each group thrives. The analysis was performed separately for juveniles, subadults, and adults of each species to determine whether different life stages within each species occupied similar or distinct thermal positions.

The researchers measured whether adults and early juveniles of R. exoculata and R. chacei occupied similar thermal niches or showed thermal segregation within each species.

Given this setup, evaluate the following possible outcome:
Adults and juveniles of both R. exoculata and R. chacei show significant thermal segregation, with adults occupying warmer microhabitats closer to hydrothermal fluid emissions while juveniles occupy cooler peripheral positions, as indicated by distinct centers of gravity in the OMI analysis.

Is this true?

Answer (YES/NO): YES